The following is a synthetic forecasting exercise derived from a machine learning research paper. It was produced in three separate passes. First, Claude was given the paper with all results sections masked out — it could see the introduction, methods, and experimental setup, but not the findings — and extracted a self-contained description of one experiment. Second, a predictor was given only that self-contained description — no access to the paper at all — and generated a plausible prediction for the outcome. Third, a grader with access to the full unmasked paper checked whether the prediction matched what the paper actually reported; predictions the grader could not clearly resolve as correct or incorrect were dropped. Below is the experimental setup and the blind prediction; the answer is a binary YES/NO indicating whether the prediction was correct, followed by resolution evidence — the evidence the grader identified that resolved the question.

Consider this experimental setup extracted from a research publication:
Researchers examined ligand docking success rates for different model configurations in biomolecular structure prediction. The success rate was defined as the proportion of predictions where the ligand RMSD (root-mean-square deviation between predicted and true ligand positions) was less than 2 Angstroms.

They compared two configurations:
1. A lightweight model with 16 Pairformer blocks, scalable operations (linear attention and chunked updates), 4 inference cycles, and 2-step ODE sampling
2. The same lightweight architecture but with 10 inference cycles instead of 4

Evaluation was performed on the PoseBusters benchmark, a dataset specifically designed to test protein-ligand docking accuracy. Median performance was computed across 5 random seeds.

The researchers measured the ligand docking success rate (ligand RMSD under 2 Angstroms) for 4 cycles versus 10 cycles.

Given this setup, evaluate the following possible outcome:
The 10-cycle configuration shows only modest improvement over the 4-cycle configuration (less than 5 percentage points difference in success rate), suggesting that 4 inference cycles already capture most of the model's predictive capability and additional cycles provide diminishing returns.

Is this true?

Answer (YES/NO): YES